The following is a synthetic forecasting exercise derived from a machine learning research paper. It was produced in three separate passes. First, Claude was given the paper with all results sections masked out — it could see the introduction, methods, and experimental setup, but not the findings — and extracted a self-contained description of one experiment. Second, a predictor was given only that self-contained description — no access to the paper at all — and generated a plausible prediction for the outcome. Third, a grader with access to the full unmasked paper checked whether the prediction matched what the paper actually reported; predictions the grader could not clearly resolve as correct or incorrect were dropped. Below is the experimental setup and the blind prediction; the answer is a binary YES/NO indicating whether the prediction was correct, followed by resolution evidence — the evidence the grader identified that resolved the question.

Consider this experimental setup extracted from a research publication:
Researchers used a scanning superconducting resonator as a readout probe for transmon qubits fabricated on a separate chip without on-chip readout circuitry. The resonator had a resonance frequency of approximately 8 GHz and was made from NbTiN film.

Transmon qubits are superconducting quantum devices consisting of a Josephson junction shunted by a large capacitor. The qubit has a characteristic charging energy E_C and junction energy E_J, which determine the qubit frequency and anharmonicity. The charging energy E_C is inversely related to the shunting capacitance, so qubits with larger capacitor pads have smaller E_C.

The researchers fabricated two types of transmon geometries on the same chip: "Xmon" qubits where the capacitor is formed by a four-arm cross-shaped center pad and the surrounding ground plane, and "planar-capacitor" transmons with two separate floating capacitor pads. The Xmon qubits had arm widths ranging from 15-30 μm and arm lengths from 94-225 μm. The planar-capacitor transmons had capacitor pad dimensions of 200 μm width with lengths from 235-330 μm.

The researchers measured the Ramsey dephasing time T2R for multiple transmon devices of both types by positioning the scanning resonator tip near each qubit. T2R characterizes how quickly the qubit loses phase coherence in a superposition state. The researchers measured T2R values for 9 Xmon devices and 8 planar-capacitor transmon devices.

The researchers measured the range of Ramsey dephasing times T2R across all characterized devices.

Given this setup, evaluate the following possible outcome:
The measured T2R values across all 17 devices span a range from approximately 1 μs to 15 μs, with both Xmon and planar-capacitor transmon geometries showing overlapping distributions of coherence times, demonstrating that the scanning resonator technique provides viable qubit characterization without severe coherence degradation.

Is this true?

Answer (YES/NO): NO